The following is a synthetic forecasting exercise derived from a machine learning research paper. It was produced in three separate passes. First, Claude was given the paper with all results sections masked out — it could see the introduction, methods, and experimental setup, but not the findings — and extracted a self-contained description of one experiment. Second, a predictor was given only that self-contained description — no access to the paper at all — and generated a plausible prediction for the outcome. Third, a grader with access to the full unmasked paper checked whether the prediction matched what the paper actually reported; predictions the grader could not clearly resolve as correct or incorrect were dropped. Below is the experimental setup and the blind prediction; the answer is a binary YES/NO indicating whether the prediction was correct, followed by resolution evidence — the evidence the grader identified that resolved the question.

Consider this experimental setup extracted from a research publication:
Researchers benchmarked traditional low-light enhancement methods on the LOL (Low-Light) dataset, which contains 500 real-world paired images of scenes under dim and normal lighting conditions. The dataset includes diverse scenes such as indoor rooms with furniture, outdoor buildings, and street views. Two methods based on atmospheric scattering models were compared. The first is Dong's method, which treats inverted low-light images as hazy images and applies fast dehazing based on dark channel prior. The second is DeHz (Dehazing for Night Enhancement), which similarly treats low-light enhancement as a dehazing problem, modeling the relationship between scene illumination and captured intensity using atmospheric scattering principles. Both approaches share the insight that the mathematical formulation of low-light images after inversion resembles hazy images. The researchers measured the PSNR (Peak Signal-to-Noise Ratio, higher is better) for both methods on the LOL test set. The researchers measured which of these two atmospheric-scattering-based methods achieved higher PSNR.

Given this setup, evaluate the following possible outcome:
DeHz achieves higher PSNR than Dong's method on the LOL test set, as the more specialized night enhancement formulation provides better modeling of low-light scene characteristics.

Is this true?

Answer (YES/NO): NO